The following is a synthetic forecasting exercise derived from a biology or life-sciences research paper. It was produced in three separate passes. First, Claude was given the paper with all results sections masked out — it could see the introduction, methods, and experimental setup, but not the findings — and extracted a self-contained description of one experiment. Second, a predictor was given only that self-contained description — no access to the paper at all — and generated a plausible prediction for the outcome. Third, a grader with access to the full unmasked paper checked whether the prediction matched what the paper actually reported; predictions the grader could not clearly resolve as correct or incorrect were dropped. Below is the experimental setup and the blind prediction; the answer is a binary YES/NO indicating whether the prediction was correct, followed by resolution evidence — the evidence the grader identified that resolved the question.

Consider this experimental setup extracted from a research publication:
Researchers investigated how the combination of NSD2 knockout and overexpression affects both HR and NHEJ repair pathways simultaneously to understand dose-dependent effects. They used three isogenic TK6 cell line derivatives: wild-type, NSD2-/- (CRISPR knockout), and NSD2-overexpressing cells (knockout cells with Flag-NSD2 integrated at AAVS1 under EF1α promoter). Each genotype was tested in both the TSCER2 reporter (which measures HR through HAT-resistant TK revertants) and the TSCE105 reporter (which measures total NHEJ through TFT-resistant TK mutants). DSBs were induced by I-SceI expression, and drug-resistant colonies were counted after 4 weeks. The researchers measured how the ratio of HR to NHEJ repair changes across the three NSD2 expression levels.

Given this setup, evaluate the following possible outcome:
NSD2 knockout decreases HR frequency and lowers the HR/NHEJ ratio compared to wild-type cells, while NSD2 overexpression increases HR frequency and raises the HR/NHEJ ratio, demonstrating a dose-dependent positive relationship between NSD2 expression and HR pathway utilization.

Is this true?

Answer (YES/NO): NO